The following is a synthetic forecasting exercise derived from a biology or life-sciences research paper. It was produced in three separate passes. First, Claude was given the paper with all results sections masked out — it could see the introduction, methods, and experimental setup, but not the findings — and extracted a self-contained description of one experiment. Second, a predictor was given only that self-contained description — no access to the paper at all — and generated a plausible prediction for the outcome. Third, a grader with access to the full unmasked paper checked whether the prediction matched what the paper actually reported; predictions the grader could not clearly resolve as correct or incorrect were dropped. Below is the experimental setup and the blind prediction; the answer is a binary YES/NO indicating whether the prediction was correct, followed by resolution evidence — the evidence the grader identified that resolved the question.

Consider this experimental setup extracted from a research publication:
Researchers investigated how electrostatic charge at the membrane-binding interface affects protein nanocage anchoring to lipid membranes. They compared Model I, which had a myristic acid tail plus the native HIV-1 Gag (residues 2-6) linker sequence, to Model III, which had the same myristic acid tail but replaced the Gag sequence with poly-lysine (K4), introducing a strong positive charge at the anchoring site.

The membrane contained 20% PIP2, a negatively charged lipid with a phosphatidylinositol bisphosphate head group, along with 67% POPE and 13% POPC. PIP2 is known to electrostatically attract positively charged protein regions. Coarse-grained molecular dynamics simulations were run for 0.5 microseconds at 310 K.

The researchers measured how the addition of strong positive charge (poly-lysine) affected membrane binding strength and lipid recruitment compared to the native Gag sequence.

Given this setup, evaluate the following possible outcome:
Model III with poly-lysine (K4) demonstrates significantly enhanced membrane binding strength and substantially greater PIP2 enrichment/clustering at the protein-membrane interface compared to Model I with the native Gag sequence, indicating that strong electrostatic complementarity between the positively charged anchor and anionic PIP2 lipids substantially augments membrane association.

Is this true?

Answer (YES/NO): YES